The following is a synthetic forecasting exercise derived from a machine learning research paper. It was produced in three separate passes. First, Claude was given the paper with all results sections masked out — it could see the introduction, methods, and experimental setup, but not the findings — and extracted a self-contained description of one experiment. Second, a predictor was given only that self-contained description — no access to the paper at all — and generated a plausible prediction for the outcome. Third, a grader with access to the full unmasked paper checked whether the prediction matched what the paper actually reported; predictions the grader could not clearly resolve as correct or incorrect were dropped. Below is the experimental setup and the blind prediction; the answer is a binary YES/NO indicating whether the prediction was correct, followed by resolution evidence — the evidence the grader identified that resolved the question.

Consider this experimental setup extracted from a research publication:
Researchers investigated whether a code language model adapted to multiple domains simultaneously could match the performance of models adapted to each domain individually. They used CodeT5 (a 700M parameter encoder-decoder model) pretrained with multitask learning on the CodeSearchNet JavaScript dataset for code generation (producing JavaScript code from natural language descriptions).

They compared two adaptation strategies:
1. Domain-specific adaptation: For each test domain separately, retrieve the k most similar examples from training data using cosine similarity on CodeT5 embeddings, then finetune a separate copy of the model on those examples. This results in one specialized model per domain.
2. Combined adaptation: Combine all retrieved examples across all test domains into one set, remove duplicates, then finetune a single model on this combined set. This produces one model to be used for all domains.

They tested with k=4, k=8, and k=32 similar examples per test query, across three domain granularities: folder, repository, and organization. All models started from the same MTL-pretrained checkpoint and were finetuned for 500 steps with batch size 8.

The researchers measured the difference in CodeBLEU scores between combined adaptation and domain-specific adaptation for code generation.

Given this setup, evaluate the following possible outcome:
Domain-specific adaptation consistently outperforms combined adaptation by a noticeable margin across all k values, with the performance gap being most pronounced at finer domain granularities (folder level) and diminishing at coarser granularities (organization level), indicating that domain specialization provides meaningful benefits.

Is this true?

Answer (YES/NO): NO